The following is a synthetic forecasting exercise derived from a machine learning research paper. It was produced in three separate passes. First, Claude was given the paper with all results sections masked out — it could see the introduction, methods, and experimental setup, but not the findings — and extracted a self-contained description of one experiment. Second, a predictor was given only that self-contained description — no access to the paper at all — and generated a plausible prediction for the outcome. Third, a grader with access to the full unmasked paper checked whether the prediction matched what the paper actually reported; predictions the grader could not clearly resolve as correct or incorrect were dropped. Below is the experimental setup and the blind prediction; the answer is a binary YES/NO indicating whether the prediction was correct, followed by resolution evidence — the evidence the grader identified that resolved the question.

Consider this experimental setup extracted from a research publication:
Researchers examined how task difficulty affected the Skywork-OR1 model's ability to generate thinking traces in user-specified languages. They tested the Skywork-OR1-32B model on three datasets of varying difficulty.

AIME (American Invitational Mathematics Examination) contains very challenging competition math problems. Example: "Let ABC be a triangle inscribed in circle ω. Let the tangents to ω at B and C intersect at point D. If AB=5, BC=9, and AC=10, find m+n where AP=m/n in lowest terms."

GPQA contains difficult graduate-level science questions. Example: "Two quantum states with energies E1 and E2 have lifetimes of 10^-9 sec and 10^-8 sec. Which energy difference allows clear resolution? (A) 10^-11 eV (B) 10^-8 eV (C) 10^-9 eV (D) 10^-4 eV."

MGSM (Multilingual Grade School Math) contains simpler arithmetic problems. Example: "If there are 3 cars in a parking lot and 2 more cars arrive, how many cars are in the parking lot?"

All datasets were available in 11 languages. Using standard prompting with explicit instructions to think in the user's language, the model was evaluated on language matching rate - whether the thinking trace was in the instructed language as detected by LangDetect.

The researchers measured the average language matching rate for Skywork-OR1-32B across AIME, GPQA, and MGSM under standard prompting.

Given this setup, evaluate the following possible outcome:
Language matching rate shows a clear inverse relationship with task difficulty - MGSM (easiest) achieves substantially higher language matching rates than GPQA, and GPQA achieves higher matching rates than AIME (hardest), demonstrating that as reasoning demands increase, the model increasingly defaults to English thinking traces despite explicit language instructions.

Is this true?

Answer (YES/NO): NO